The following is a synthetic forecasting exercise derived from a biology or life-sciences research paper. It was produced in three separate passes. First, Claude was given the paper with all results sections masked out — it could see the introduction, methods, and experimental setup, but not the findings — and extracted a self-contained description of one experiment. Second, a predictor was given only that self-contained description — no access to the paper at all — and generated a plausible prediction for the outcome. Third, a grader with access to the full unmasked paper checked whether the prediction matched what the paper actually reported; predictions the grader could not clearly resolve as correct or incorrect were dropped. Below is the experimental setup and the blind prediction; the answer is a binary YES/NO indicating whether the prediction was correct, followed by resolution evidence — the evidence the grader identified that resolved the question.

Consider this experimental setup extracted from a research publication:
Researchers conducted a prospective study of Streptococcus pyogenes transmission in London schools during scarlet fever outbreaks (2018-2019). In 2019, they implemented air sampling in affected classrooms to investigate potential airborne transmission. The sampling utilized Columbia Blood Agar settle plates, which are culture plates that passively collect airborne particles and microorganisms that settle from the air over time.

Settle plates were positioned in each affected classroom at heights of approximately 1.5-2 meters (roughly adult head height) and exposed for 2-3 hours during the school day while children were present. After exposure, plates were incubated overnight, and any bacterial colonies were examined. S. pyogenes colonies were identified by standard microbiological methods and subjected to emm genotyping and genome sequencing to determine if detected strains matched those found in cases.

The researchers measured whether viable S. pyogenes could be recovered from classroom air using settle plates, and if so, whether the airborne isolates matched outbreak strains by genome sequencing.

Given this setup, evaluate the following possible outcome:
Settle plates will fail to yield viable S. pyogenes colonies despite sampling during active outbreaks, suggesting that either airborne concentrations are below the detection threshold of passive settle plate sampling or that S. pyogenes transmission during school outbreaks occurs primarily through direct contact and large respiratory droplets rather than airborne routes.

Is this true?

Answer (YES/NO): NO